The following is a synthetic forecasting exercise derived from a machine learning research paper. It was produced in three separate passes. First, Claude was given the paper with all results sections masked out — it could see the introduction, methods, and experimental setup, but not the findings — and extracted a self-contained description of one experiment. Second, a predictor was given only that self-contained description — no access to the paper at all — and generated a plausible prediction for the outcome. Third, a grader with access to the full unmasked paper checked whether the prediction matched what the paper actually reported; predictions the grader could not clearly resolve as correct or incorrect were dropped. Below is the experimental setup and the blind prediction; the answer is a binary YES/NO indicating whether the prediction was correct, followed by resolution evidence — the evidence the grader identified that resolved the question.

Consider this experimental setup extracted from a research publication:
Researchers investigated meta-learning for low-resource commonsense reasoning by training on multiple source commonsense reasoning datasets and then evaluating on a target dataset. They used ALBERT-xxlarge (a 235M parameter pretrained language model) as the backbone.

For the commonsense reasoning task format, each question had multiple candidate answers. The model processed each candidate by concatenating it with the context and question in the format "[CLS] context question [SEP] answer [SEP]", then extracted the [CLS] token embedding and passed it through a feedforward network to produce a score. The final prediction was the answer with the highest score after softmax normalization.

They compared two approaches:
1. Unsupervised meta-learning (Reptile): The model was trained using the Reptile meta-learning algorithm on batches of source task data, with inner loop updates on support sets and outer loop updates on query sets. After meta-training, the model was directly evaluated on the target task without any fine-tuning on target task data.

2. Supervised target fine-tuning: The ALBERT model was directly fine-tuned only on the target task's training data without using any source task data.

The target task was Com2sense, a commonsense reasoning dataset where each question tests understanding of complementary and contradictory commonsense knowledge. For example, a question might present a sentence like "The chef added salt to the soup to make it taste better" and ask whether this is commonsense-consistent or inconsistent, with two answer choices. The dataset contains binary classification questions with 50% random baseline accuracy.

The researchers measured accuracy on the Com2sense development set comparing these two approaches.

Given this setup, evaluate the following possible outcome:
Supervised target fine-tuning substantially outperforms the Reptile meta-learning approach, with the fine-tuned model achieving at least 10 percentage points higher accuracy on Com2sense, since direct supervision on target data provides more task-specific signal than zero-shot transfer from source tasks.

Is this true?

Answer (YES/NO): NO